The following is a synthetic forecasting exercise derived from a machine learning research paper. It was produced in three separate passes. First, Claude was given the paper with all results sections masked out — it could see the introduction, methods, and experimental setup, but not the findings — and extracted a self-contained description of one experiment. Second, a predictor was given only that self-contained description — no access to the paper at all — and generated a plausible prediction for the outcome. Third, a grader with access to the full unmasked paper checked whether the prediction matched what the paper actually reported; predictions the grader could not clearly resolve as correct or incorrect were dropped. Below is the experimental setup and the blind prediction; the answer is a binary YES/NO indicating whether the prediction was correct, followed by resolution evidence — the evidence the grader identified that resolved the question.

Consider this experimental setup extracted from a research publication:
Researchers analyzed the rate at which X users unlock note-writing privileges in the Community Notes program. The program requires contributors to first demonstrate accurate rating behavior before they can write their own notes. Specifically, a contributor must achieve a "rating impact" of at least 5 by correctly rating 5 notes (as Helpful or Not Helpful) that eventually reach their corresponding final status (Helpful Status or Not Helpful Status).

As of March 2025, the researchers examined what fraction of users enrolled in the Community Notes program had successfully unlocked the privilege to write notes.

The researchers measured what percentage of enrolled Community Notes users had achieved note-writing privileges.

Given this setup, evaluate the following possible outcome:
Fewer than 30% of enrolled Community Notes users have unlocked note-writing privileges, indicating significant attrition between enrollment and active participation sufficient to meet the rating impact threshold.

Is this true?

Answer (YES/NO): NO